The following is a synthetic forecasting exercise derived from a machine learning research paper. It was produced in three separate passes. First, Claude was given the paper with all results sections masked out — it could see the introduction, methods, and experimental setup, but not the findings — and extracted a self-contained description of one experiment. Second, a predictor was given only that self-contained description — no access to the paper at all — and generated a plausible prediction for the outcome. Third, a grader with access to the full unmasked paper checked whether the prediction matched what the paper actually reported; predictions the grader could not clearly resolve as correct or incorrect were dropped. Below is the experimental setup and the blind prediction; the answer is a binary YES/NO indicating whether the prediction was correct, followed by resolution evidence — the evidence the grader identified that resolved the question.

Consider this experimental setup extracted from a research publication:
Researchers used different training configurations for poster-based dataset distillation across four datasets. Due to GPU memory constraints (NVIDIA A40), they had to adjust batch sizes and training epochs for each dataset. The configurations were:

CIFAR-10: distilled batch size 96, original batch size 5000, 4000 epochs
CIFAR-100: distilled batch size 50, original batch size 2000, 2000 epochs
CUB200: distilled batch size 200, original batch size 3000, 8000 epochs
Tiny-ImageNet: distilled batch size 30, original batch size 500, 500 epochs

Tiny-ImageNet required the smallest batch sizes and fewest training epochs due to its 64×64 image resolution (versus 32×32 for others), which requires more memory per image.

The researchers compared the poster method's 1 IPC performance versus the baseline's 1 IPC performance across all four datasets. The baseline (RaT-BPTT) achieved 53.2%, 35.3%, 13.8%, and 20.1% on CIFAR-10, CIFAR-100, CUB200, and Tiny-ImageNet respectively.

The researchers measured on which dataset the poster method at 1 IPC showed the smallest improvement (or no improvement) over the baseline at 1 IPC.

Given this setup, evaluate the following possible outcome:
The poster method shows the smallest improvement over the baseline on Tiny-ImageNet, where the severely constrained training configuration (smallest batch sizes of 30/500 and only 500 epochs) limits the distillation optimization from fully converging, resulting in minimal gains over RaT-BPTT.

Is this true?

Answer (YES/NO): YES